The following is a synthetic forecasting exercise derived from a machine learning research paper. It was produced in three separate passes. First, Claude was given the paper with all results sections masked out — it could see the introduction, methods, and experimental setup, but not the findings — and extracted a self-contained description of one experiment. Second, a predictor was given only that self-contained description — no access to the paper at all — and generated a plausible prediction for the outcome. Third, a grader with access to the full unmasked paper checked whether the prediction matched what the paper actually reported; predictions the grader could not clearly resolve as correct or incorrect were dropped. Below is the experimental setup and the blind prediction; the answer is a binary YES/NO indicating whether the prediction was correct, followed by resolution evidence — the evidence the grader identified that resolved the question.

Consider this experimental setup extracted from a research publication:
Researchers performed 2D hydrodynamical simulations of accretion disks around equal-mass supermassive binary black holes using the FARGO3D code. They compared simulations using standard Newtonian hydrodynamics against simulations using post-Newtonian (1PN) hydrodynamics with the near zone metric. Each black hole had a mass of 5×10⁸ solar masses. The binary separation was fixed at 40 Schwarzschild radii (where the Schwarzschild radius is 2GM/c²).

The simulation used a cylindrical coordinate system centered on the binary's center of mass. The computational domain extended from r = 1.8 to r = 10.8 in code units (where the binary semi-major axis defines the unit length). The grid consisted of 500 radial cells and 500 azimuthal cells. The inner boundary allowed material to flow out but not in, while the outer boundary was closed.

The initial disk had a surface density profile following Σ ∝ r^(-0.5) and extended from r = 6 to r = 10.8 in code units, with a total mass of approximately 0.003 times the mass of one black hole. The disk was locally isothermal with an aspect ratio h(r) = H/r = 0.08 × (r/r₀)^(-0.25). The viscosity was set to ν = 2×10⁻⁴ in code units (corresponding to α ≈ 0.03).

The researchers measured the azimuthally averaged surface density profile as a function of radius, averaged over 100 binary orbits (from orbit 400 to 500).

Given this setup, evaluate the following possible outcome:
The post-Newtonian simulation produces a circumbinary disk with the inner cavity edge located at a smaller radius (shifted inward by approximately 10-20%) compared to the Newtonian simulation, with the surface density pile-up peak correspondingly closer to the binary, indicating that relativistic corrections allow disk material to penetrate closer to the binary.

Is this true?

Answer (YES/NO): NO